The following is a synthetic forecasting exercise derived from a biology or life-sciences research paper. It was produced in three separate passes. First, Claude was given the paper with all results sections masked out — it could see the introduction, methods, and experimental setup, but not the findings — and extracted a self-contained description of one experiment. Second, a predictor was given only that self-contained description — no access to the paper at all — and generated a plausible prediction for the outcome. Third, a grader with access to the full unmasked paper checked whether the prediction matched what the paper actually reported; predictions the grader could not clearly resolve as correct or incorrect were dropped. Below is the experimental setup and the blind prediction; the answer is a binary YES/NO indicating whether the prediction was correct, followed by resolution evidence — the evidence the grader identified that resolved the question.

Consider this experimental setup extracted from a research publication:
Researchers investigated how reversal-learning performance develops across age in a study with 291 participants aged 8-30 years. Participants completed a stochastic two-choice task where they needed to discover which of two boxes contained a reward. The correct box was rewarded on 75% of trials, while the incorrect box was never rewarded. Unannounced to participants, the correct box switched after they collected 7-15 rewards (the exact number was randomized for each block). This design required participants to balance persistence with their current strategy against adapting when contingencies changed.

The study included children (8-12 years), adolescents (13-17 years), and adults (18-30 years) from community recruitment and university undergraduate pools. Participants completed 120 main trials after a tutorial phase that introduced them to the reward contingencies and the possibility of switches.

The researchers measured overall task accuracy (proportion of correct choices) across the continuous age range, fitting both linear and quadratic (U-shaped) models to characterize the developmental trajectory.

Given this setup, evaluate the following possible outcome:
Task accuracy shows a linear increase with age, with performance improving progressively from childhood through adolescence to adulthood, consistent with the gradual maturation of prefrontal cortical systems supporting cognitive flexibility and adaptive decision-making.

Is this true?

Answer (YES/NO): NO